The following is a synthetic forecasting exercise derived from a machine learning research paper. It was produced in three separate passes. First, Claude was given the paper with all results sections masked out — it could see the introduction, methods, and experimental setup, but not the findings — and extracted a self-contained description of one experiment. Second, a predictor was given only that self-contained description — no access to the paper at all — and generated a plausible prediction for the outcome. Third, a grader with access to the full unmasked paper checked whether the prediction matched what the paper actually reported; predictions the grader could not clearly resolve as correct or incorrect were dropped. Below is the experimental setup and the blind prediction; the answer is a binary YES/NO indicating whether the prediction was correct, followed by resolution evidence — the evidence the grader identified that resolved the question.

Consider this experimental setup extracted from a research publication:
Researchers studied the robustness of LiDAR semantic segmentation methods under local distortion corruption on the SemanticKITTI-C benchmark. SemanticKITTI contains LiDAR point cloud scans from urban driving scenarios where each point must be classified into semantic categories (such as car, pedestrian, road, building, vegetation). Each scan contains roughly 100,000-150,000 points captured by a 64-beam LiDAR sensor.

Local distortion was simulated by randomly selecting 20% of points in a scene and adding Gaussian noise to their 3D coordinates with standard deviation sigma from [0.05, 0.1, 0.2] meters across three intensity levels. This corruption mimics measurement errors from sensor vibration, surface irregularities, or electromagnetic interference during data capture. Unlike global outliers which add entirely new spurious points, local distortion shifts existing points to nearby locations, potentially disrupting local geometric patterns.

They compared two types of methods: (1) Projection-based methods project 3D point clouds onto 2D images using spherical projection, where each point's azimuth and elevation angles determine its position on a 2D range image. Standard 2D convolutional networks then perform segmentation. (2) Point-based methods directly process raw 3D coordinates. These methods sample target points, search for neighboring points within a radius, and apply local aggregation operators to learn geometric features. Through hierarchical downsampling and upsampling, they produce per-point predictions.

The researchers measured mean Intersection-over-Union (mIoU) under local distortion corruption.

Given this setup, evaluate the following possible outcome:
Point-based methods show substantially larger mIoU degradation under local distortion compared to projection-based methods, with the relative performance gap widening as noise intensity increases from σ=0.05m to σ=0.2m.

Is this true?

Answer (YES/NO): YES